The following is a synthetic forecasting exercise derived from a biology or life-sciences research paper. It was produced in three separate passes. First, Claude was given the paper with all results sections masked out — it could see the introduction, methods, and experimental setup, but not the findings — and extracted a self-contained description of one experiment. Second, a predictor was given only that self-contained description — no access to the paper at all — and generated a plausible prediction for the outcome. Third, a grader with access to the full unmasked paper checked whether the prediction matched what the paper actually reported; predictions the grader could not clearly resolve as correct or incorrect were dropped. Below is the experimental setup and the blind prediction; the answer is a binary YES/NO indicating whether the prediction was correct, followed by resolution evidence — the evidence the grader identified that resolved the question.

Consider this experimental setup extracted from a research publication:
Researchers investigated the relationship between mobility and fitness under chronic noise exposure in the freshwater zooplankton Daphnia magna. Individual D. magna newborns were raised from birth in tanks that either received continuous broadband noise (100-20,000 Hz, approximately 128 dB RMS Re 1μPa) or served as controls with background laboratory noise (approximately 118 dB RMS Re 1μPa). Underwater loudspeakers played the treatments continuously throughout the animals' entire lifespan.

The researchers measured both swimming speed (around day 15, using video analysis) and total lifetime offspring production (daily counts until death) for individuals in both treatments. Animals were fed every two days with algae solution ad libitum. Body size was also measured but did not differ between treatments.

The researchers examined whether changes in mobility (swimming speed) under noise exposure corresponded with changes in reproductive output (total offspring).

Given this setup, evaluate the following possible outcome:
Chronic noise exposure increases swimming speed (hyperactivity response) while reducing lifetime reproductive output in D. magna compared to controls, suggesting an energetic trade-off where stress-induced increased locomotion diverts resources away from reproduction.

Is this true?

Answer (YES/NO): NO